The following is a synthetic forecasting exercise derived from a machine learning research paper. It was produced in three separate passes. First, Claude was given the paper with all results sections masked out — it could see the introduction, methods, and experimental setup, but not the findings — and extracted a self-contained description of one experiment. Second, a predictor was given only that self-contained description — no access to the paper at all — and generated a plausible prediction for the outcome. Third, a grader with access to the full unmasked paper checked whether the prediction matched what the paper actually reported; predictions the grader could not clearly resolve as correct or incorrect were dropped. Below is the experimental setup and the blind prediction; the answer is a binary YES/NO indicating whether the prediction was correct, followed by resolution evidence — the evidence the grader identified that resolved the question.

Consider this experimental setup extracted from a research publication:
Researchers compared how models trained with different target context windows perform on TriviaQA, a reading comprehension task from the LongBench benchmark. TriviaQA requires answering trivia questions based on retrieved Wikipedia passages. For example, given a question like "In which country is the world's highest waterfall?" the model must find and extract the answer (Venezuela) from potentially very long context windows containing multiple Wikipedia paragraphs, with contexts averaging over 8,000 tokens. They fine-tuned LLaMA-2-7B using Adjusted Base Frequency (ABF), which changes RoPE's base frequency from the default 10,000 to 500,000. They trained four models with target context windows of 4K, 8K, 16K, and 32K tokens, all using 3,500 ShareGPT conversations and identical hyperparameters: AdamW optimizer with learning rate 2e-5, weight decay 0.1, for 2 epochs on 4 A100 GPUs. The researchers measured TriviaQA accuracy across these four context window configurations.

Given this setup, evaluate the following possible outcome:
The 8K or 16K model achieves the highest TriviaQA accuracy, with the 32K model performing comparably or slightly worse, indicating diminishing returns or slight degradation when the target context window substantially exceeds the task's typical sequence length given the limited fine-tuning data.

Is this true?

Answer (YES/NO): NO